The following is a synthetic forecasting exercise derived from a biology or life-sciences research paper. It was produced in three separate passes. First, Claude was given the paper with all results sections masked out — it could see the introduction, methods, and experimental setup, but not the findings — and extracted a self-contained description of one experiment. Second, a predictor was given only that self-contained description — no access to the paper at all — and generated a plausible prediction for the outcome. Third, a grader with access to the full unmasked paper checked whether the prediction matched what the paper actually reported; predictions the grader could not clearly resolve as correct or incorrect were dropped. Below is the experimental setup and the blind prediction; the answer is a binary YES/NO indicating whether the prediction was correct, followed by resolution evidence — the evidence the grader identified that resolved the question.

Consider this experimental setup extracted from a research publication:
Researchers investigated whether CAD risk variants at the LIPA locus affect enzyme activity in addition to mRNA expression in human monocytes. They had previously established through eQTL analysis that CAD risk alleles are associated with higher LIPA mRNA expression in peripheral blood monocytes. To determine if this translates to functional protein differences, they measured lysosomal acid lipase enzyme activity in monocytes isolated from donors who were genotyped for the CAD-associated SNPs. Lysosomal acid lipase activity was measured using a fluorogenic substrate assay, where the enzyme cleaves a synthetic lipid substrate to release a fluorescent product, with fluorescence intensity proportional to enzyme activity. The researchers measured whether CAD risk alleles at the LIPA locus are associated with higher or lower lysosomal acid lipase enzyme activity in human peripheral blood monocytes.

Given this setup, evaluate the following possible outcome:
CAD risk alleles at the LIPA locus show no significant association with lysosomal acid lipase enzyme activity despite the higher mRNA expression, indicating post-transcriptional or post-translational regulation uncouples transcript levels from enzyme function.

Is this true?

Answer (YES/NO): NO